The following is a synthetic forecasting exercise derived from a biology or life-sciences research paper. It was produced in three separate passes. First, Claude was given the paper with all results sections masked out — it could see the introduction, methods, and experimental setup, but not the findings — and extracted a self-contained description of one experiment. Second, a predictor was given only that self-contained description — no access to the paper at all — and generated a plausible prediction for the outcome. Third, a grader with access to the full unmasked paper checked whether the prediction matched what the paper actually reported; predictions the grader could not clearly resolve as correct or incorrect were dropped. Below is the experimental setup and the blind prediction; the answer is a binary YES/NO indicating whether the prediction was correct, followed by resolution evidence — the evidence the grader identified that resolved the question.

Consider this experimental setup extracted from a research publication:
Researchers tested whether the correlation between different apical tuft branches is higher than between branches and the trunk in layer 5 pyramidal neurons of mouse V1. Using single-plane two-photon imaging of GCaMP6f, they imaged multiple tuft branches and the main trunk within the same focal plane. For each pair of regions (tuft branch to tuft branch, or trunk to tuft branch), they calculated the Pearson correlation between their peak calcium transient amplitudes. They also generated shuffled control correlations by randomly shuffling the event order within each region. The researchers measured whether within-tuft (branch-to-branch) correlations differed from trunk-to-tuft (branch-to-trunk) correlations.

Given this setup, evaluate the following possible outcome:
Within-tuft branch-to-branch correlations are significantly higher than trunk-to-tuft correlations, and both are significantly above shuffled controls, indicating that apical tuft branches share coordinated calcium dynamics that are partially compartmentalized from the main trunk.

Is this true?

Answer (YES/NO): NO